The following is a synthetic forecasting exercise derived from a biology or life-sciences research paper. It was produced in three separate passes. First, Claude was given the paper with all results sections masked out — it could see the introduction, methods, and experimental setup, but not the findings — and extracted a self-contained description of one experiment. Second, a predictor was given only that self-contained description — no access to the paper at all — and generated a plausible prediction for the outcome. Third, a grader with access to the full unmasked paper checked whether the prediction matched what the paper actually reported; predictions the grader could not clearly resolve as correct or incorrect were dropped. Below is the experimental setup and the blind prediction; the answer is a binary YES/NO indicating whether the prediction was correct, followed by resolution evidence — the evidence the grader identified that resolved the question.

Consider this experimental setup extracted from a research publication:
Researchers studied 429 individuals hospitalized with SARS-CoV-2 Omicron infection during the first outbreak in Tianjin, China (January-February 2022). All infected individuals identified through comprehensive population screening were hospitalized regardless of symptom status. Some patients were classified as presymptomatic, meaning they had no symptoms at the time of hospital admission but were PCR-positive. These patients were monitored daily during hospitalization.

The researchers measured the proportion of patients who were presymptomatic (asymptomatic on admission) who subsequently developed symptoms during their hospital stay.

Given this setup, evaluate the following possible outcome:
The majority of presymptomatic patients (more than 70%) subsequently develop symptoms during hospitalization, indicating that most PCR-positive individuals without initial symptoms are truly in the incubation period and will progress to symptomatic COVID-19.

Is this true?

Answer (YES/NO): NO